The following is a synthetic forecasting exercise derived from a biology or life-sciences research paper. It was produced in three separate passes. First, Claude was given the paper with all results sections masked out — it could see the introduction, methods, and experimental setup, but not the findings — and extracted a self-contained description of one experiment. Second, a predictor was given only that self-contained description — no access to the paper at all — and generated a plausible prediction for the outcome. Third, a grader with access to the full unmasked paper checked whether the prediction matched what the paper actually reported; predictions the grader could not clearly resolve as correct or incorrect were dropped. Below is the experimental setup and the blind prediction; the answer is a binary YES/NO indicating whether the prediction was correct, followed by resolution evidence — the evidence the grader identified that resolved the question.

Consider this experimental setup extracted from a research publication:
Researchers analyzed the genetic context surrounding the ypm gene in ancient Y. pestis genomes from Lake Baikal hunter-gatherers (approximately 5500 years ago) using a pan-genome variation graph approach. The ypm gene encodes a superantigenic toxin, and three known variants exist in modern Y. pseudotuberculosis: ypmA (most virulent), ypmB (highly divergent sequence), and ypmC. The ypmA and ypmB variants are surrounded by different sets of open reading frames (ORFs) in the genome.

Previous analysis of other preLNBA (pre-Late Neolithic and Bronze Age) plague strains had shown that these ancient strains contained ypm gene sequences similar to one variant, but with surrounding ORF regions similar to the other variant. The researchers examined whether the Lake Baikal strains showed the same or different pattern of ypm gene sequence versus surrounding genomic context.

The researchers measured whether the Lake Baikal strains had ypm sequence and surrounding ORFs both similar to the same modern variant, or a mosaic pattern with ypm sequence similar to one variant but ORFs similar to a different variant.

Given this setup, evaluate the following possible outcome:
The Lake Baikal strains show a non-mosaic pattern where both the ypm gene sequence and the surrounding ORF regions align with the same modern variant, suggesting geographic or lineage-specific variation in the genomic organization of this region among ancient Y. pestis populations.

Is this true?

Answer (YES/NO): NO